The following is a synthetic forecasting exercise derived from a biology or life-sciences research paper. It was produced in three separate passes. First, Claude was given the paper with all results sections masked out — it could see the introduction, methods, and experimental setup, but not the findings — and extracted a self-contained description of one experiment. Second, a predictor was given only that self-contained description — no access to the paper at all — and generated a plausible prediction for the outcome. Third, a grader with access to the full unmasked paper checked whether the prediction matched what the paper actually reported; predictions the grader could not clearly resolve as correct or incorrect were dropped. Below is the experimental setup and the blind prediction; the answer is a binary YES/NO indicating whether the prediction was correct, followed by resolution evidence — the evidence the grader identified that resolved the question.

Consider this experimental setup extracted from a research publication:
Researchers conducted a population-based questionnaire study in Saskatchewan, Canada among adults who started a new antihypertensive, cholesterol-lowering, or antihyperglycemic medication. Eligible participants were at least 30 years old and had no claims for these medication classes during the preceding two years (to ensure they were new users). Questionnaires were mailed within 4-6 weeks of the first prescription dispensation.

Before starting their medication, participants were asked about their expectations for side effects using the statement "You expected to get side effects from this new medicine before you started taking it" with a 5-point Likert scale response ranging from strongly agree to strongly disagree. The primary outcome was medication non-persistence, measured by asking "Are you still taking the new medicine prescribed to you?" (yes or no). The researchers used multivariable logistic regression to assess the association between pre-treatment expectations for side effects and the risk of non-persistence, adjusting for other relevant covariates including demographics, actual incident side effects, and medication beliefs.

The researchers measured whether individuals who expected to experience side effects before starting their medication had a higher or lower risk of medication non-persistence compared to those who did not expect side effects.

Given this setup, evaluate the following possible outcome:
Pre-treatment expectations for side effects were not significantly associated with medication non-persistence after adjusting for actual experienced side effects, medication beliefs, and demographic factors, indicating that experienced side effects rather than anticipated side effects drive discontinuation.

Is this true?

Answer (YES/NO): NO